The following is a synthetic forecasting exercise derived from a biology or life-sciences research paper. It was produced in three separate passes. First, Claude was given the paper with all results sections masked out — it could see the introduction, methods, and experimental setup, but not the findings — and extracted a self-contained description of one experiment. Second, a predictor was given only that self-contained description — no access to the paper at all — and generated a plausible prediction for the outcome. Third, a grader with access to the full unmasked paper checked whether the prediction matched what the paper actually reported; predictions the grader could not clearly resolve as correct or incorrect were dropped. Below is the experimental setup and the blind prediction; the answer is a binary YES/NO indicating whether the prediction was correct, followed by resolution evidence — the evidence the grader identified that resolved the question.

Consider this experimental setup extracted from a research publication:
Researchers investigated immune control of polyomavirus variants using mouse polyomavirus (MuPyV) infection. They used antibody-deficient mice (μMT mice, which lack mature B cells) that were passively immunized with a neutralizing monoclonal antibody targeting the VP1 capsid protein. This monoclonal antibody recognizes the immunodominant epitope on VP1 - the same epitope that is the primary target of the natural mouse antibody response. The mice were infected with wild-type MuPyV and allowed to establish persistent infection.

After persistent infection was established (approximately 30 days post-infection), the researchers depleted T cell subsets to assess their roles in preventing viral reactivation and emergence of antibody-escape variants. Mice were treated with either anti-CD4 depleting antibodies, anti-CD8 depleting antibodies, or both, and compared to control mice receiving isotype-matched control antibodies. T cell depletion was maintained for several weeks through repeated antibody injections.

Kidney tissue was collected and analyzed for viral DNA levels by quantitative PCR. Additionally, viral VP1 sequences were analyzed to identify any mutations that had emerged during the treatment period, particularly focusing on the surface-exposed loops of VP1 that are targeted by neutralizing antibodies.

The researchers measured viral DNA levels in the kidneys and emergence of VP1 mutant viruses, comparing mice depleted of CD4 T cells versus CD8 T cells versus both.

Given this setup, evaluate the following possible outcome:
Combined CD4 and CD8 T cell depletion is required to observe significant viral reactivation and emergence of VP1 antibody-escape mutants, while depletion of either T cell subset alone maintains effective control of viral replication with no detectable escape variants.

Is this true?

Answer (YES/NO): NO